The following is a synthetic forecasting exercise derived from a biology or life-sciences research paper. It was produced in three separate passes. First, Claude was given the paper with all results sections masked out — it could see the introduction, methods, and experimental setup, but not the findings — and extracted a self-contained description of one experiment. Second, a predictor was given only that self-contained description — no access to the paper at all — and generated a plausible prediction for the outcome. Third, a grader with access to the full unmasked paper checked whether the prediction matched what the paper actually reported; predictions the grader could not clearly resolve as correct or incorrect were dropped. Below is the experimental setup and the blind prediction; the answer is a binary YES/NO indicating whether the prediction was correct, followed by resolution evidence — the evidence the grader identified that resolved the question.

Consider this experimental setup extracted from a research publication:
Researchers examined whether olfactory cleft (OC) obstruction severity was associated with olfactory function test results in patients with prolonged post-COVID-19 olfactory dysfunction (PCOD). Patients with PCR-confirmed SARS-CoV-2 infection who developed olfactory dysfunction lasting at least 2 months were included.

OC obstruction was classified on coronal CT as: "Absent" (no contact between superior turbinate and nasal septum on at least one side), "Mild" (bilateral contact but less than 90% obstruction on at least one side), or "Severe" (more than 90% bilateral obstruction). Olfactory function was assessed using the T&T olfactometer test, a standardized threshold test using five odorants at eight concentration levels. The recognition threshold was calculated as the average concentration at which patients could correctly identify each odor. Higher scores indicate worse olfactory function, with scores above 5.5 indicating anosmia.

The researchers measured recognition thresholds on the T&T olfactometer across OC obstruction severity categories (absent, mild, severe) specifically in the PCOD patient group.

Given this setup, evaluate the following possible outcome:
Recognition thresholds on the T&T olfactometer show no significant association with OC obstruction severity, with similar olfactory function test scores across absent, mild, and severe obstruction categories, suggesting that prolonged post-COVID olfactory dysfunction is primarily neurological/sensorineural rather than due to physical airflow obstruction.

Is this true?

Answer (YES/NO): NO